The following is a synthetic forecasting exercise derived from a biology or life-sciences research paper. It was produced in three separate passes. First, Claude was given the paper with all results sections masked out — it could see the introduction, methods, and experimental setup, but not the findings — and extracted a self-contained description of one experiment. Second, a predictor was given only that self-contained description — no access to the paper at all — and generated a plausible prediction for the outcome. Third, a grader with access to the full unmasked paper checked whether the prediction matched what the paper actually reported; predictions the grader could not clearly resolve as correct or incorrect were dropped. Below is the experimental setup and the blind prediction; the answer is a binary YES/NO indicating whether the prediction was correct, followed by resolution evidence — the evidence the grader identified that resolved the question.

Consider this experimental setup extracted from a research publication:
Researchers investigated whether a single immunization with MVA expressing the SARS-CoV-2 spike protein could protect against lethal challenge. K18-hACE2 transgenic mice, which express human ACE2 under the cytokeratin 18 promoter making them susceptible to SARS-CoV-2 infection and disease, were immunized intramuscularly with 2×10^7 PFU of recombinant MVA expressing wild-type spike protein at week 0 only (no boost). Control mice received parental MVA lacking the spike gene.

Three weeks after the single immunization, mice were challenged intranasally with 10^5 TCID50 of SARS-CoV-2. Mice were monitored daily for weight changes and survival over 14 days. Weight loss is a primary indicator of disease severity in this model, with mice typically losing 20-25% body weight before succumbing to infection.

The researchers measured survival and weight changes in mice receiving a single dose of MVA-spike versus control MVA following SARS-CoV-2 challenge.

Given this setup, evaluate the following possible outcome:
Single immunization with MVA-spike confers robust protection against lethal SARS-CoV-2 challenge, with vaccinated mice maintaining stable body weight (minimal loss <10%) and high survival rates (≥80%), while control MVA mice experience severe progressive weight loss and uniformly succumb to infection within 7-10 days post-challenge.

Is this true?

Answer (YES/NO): YES